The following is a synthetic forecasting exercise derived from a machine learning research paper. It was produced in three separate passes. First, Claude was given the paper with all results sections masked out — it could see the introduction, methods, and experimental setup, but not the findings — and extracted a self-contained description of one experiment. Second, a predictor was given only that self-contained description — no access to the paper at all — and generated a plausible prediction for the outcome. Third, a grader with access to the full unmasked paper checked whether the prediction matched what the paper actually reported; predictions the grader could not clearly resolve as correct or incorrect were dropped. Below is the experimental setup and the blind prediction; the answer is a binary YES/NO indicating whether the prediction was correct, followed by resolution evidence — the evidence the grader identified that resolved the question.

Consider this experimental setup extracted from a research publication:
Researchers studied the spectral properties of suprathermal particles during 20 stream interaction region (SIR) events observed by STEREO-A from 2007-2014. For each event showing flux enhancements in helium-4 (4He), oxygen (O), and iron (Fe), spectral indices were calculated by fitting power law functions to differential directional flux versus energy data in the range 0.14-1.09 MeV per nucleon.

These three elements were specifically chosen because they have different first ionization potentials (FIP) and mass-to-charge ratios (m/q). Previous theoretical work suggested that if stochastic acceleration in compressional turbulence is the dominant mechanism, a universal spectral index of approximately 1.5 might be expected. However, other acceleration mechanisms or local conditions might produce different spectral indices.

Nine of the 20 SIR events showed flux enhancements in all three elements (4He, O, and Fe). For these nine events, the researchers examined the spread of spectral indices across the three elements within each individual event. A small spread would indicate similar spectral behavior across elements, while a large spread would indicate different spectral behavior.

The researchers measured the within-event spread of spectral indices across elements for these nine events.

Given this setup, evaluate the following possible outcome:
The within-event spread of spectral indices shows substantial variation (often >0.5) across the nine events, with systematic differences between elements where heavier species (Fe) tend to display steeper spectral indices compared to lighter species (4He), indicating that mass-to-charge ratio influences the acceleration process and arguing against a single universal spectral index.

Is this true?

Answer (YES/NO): NO